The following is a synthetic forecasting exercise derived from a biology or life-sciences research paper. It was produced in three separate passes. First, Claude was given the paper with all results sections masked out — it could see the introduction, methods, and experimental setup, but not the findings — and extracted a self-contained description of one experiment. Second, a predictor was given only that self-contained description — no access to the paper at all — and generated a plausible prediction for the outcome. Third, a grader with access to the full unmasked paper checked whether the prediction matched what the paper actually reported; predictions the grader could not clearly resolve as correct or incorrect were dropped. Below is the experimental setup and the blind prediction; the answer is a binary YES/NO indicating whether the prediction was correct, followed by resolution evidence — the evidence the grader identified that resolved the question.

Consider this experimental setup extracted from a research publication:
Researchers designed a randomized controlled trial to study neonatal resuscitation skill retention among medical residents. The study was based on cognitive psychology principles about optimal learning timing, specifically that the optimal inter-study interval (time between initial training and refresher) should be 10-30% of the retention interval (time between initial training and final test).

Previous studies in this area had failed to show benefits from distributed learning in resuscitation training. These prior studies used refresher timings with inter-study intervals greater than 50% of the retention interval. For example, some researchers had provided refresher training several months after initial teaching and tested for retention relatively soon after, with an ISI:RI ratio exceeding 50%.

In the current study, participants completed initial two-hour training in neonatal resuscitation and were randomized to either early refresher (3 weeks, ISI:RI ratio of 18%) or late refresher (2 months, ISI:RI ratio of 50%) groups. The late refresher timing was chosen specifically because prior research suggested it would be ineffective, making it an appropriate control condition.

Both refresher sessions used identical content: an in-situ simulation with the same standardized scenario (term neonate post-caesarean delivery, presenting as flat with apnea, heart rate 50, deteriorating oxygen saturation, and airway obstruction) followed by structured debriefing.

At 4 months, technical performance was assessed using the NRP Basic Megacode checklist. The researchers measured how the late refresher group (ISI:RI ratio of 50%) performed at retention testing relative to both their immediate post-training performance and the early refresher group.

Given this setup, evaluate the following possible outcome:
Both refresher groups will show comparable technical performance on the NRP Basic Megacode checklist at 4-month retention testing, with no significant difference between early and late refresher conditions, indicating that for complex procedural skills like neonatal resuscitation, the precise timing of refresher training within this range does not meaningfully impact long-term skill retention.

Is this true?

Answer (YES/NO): NO